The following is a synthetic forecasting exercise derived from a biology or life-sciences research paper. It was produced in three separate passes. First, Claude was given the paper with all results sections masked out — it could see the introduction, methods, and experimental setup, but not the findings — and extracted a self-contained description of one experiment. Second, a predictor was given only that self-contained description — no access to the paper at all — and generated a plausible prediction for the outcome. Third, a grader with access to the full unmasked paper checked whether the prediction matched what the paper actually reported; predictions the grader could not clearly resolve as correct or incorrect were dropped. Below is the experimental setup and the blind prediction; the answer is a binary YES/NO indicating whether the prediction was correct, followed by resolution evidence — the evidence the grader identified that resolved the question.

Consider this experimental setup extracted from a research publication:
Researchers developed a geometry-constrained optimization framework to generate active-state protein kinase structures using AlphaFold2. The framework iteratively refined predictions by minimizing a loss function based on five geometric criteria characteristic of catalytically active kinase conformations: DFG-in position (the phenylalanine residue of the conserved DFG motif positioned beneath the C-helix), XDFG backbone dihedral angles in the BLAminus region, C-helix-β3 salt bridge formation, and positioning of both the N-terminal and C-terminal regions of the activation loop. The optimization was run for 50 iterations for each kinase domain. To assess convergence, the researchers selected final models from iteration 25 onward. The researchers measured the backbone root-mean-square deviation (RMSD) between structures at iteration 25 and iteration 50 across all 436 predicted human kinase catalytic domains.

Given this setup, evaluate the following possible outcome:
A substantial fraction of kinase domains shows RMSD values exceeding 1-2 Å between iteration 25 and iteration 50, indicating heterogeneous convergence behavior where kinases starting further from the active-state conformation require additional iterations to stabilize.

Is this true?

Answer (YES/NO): NO